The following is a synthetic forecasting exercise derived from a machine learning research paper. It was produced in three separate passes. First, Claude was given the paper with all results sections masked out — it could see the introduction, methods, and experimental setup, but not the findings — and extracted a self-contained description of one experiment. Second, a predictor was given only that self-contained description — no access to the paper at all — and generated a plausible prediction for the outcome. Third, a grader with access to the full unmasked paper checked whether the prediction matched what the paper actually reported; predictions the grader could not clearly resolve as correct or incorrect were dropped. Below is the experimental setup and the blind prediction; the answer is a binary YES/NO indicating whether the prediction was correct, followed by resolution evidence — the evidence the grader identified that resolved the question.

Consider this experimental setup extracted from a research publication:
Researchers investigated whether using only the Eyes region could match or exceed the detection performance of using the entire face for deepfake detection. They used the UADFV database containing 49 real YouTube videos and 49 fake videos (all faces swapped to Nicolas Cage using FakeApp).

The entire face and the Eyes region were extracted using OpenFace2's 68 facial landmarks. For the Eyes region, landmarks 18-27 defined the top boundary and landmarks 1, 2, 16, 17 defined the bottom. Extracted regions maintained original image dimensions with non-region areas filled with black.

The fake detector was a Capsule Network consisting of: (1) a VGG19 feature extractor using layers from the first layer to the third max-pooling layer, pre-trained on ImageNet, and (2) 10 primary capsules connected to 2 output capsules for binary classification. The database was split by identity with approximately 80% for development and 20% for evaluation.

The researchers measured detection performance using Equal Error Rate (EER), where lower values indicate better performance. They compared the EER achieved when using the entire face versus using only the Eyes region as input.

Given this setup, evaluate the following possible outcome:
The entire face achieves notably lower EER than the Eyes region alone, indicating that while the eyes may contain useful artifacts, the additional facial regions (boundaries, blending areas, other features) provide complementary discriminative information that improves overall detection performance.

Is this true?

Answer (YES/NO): NO